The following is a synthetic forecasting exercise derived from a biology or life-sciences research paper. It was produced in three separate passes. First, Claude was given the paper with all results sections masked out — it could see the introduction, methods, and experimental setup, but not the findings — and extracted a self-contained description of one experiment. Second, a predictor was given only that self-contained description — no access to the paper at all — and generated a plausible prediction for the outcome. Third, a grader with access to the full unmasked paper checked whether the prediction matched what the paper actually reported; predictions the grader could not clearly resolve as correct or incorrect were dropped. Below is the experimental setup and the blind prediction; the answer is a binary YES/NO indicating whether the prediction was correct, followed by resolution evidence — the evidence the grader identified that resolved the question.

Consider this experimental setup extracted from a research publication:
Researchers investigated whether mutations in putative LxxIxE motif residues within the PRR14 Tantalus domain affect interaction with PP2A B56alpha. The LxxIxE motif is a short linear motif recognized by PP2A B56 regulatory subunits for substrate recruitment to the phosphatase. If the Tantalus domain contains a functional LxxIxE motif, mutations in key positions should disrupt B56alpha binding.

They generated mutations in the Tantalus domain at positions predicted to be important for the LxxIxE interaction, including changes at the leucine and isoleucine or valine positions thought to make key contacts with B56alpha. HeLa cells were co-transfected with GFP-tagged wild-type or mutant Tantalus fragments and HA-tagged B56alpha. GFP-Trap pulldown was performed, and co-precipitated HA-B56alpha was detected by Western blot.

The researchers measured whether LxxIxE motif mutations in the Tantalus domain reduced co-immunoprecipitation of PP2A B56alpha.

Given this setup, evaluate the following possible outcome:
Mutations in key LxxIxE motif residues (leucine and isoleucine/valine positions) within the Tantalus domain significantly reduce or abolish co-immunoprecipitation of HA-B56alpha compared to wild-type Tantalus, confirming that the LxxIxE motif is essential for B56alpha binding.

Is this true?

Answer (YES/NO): YES